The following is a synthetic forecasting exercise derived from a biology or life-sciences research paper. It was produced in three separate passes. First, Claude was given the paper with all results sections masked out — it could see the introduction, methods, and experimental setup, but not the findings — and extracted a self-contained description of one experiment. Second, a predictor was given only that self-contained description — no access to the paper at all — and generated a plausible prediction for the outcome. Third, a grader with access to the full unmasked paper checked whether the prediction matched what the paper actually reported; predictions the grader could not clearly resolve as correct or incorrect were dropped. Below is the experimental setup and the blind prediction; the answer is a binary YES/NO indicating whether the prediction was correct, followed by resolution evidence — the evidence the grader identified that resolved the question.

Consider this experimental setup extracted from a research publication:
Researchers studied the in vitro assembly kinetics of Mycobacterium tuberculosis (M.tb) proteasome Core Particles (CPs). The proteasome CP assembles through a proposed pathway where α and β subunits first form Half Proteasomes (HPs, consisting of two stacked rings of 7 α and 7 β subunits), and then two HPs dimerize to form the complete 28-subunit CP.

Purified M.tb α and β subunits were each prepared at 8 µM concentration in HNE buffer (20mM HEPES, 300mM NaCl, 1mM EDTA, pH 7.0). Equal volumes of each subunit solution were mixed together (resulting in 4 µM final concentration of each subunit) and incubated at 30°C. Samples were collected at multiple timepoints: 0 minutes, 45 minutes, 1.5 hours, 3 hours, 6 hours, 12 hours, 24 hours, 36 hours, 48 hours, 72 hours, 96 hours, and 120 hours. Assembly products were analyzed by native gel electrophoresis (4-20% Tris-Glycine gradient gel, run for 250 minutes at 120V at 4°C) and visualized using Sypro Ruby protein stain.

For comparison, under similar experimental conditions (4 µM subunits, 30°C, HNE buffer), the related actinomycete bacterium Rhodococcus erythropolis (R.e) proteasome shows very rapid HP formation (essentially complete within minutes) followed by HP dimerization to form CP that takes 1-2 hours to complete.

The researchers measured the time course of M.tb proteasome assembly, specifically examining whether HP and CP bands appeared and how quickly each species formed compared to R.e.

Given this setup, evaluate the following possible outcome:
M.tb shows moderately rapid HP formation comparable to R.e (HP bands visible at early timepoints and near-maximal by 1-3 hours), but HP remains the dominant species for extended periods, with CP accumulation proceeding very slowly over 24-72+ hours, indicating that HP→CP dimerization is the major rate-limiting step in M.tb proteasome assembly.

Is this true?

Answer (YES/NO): NO